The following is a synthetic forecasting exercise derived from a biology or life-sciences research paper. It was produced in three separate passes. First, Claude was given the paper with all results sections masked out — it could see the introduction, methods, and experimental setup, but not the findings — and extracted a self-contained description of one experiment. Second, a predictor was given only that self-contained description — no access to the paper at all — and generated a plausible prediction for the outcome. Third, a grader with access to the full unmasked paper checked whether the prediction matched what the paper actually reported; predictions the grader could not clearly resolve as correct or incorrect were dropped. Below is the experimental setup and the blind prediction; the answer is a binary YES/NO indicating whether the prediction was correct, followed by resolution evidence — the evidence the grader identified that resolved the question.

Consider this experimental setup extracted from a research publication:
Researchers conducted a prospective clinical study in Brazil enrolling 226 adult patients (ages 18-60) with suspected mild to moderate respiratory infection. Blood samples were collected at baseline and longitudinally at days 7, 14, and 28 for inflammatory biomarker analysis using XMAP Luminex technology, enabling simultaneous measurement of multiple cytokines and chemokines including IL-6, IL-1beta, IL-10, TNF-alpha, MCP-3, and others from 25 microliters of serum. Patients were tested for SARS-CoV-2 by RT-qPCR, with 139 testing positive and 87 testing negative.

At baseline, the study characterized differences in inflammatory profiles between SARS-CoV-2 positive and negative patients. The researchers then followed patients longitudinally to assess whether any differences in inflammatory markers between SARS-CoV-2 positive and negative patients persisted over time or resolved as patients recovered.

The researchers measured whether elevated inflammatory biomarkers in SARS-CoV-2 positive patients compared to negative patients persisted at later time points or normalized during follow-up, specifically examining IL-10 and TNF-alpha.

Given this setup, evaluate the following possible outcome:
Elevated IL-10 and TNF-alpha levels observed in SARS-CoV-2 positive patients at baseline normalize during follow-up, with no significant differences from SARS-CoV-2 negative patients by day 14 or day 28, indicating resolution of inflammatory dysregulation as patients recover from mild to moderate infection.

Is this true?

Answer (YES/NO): NO